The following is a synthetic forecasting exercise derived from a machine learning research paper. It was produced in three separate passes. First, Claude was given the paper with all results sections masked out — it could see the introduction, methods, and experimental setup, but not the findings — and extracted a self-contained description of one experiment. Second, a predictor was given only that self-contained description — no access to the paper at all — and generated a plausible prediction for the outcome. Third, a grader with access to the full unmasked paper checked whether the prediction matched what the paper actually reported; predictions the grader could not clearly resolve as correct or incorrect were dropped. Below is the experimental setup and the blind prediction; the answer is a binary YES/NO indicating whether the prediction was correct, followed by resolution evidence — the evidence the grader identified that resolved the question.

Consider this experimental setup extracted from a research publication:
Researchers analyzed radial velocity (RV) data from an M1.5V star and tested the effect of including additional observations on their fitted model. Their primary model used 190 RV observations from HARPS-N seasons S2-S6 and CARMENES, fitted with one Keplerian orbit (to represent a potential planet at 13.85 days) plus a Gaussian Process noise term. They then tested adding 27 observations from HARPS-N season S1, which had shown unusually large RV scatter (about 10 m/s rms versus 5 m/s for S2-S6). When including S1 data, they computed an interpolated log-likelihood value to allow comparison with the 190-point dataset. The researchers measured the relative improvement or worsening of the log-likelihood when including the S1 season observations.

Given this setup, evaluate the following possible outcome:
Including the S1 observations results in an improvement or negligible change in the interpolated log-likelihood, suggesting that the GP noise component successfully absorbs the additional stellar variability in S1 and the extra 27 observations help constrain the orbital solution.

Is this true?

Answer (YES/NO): NO